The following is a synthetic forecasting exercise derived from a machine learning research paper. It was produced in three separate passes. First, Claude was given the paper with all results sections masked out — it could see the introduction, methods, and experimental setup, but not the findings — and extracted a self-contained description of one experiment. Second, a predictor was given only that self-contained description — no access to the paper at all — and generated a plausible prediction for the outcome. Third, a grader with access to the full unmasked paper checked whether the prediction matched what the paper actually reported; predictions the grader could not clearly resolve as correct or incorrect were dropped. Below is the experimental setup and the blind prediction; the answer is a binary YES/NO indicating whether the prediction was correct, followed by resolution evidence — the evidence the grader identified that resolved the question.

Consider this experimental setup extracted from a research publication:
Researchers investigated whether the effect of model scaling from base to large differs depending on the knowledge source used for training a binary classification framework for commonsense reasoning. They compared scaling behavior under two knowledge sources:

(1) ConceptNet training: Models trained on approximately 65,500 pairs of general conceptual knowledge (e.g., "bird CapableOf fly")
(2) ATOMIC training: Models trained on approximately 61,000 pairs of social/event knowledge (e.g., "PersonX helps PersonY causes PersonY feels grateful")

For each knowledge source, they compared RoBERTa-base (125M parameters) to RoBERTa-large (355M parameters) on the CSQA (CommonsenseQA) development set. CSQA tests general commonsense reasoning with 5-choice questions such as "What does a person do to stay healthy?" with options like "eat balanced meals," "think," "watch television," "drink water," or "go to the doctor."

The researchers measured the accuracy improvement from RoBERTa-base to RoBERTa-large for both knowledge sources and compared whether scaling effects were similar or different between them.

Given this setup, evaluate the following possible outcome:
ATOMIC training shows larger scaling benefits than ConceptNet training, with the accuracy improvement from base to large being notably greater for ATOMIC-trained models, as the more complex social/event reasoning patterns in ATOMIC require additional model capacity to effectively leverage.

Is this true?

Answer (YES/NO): NO